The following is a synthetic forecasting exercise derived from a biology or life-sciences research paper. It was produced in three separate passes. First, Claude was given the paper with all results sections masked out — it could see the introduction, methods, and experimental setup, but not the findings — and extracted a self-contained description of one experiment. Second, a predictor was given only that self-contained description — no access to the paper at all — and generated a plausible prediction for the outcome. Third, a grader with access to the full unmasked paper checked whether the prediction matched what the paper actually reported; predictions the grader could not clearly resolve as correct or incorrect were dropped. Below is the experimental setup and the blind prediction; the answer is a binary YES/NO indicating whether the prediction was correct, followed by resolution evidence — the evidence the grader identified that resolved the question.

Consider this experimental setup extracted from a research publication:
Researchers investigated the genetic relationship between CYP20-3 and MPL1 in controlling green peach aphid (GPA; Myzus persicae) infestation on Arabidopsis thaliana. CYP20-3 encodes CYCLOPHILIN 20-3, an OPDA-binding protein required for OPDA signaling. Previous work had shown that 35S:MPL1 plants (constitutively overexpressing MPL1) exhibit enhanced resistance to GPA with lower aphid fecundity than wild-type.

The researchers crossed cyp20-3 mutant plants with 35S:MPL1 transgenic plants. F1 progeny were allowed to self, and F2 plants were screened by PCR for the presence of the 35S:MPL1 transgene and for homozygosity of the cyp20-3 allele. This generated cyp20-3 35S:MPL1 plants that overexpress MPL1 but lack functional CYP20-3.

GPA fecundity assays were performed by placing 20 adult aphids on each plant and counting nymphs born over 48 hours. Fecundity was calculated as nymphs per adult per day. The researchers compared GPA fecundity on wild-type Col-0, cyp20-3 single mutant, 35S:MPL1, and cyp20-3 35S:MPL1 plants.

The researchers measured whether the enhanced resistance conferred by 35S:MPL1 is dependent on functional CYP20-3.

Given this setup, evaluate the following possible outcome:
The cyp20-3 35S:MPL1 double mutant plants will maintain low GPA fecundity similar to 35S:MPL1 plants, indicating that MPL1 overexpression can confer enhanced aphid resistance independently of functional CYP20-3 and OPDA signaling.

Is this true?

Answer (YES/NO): YES